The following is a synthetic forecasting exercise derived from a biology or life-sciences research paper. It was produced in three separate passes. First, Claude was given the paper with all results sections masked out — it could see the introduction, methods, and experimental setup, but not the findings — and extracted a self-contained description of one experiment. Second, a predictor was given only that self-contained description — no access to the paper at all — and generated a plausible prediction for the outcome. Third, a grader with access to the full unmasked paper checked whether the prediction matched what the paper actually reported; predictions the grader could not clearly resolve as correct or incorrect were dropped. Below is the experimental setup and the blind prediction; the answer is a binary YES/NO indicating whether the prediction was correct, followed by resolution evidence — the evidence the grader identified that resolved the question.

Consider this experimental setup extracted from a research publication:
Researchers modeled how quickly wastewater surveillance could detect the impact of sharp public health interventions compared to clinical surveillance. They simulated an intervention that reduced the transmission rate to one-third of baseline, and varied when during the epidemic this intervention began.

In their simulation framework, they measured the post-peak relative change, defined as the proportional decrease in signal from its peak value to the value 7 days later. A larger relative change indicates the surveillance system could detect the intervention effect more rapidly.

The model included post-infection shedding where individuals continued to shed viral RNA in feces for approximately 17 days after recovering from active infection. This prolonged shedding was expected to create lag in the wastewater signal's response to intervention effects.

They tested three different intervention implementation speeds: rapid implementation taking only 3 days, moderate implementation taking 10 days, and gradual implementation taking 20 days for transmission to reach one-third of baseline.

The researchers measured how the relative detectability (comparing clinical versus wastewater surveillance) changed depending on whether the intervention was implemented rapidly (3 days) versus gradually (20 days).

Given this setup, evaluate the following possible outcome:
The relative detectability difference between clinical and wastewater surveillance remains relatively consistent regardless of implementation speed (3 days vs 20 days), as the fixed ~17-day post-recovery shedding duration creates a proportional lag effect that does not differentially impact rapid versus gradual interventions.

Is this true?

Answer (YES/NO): NO